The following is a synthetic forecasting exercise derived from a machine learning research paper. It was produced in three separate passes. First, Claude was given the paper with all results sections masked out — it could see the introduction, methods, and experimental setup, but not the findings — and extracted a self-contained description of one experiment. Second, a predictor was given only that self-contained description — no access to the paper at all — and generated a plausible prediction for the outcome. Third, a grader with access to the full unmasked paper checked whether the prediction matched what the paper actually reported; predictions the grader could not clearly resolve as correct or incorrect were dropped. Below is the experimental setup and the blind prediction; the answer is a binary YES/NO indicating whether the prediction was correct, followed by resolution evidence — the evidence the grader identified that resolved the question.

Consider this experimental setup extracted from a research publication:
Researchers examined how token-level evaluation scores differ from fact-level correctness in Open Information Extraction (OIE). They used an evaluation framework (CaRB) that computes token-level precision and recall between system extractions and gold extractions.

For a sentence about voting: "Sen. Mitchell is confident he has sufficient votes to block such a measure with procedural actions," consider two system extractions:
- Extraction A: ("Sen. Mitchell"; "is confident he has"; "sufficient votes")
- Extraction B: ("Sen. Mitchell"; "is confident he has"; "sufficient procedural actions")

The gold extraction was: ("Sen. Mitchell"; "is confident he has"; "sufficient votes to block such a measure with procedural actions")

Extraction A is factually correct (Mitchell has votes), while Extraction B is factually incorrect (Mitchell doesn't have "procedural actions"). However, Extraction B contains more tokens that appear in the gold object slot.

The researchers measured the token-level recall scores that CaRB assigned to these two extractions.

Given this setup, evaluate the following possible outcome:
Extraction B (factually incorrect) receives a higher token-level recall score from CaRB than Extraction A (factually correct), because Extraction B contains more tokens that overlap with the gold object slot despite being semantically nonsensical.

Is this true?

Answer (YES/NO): YES